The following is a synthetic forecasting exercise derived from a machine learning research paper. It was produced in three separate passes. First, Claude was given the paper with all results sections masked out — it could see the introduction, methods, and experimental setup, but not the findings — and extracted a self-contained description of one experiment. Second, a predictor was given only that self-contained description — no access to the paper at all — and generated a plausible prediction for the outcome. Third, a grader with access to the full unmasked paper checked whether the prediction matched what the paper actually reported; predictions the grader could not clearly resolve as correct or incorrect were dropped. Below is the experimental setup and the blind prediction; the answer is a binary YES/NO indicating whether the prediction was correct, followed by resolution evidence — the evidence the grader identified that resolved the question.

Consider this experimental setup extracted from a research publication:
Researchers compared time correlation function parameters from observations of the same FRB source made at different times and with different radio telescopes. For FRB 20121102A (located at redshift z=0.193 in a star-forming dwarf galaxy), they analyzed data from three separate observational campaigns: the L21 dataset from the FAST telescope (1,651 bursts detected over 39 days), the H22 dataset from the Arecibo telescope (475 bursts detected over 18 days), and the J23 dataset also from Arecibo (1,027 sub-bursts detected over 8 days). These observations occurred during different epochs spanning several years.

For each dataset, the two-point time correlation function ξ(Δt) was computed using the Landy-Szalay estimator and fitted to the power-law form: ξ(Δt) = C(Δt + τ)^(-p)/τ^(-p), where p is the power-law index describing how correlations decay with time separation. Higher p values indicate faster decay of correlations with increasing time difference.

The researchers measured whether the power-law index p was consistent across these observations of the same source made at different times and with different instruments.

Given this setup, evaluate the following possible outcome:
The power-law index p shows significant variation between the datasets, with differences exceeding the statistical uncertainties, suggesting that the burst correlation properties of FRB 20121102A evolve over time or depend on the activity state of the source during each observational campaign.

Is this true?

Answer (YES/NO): NO